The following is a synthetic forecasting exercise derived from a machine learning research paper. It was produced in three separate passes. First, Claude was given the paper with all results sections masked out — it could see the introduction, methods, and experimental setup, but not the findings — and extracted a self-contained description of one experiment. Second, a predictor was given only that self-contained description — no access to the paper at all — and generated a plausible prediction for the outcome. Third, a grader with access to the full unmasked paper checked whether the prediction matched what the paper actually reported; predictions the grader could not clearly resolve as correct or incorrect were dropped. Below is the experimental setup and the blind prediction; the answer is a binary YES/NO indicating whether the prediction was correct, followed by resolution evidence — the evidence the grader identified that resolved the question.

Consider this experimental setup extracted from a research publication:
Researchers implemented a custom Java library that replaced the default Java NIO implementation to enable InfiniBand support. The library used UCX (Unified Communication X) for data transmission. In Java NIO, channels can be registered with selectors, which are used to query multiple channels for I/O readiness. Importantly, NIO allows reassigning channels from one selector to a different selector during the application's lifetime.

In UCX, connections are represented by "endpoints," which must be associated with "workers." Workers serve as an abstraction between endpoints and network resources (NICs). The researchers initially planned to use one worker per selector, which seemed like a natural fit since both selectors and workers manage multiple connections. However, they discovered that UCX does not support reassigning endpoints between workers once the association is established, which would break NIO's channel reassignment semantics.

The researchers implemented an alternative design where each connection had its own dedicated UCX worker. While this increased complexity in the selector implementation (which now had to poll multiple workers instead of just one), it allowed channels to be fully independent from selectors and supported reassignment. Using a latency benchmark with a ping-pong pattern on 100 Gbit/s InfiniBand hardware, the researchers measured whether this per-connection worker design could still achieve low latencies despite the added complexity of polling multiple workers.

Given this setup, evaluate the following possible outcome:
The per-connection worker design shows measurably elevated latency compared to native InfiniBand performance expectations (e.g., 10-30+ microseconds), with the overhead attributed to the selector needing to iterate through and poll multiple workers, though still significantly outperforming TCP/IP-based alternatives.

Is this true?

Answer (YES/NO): NO